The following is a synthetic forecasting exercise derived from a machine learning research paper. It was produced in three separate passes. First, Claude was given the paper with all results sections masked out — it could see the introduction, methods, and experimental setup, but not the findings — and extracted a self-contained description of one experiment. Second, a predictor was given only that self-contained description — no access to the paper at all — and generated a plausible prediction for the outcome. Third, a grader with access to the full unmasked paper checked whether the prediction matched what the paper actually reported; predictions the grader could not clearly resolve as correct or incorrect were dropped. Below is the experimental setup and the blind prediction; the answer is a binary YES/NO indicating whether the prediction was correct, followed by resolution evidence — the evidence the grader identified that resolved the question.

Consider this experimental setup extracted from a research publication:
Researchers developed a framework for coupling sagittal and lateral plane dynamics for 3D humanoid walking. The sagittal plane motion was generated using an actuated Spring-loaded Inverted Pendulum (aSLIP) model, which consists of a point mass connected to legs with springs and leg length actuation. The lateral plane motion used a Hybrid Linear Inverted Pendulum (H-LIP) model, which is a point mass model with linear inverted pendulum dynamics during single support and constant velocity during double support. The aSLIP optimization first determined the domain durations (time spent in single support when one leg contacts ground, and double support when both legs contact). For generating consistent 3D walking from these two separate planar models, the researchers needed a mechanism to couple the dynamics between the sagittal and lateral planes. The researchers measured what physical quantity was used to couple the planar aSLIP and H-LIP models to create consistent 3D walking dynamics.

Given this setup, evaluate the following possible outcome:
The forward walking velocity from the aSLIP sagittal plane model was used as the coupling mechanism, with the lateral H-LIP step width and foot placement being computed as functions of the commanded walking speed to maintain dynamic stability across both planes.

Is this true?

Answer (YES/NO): NO